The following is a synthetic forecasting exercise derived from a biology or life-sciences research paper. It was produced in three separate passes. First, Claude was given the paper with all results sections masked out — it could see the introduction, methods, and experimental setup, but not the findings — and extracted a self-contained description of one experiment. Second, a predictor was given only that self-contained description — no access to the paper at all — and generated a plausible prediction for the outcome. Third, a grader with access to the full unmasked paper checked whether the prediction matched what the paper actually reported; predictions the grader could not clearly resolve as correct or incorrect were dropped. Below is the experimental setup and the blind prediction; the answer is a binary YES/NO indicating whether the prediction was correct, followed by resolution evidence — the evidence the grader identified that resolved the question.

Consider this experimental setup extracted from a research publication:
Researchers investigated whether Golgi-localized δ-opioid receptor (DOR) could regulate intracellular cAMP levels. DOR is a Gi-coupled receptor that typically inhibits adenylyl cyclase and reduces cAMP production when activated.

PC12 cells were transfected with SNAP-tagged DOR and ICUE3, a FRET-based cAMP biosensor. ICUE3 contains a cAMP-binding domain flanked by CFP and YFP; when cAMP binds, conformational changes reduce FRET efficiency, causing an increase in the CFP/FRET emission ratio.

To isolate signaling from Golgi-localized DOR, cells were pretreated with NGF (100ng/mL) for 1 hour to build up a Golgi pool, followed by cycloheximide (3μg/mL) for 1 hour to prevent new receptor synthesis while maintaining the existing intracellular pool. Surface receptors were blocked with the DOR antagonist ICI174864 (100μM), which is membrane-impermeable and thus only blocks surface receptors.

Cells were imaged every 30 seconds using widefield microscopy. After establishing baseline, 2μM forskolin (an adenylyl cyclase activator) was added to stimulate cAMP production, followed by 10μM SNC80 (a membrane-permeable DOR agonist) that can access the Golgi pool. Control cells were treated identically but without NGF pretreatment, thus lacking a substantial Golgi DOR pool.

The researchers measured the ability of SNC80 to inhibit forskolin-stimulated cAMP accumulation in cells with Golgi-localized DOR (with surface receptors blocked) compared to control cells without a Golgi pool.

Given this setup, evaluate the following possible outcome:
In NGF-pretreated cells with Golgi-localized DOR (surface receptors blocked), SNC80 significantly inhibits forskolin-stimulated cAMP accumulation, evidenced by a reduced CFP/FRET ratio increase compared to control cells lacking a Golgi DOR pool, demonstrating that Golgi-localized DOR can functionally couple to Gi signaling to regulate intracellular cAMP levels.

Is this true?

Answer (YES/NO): YES